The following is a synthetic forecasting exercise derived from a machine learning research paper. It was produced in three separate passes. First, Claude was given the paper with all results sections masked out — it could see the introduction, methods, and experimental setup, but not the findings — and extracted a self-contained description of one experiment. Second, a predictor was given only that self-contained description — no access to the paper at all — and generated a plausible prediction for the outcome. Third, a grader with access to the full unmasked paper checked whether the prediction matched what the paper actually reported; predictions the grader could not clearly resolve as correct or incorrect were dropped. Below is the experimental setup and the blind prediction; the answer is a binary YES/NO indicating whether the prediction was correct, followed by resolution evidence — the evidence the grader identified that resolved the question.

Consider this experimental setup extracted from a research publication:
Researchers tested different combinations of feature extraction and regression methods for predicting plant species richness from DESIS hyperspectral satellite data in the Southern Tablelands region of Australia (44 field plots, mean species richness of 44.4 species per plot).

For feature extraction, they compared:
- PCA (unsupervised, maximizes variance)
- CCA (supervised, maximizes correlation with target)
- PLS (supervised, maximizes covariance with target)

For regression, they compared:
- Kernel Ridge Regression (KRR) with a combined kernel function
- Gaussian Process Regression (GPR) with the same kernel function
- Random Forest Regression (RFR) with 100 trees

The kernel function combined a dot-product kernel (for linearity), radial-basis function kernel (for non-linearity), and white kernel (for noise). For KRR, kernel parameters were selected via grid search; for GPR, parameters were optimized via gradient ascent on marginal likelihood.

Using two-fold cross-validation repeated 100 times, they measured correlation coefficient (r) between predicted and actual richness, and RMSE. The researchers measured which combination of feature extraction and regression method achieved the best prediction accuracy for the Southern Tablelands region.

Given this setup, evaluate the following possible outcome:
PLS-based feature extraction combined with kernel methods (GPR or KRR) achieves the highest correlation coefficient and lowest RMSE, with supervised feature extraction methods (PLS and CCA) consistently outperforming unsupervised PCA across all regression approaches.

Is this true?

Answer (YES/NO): NO